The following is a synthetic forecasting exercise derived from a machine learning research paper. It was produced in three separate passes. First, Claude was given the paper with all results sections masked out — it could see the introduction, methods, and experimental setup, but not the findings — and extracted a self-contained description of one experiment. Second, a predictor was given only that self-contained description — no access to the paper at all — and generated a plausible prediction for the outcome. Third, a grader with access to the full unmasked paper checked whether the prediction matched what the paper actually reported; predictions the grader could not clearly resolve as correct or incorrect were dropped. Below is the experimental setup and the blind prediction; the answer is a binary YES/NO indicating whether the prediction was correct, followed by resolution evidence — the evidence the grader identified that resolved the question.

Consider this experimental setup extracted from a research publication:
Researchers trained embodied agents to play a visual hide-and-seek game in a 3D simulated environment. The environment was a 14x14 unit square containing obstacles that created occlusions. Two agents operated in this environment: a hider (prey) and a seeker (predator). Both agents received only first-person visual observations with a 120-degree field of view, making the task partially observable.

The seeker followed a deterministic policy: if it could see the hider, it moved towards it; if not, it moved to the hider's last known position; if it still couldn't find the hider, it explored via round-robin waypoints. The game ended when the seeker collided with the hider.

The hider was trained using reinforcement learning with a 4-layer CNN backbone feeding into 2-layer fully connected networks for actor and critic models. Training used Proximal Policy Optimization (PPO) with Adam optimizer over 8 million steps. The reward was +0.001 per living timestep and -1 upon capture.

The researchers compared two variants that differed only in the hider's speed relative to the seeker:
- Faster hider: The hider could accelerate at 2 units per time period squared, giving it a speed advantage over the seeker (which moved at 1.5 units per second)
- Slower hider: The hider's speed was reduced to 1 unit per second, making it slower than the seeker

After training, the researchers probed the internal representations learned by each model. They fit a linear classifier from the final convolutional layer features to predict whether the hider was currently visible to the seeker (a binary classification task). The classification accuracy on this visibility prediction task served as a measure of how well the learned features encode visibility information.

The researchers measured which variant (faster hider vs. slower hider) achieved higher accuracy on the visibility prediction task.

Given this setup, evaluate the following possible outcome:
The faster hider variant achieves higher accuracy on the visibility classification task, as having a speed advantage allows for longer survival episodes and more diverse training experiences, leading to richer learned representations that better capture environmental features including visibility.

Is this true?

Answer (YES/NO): NO